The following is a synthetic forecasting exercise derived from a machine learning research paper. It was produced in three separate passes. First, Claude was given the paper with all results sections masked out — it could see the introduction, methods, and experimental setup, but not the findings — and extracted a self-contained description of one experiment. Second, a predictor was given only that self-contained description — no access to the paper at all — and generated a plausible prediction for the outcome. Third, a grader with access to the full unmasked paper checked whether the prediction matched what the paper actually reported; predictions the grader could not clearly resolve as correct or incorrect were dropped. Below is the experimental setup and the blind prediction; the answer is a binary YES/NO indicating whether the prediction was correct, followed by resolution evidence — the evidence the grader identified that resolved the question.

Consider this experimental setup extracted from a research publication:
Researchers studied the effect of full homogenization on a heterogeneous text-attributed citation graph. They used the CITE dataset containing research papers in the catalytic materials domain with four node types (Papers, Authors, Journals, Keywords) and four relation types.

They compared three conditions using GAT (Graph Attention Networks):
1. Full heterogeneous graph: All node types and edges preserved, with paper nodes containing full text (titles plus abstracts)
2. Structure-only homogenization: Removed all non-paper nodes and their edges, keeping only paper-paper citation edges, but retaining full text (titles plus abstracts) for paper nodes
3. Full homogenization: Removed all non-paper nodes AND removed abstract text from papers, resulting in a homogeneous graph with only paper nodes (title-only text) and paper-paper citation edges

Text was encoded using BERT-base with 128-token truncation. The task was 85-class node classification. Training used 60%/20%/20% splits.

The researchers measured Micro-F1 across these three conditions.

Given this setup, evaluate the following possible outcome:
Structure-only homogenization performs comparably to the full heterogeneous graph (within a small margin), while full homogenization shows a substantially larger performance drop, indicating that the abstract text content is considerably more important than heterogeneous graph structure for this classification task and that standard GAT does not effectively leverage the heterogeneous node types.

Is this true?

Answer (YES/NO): NO